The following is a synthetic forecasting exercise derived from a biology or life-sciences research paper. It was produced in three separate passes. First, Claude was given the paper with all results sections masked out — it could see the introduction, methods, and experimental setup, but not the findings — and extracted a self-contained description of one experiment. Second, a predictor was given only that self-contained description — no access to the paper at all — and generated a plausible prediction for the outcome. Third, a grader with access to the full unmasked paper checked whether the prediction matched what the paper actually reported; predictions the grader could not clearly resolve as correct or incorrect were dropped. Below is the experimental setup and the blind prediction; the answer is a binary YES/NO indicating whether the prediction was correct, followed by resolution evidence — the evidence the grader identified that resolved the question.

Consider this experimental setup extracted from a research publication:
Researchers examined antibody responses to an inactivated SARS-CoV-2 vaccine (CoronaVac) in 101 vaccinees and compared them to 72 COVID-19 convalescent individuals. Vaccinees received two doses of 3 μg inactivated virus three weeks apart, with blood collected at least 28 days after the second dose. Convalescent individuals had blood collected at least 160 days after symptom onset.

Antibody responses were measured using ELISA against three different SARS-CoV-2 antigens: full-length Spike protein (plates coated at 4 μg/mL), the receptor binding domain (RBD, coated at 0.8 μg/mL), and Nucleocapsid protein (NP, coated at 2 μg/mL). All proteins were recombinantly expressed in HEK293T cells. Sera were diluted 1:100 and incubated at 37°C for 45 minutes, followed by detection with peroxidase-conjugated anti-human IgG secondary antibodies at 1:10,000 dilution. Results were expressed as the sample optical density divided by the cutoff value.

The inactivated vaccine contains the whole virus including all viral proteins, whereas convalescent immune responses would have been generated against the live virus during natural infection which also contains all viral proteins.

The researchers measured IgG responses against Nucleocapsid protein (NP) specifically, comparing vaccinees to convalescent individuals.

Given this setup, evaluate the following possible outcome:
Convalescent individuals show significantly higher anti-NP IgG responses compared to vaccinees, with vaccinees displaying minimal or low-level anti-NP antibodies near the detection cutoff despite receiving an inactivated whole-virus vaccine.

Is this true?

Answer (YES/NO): NO